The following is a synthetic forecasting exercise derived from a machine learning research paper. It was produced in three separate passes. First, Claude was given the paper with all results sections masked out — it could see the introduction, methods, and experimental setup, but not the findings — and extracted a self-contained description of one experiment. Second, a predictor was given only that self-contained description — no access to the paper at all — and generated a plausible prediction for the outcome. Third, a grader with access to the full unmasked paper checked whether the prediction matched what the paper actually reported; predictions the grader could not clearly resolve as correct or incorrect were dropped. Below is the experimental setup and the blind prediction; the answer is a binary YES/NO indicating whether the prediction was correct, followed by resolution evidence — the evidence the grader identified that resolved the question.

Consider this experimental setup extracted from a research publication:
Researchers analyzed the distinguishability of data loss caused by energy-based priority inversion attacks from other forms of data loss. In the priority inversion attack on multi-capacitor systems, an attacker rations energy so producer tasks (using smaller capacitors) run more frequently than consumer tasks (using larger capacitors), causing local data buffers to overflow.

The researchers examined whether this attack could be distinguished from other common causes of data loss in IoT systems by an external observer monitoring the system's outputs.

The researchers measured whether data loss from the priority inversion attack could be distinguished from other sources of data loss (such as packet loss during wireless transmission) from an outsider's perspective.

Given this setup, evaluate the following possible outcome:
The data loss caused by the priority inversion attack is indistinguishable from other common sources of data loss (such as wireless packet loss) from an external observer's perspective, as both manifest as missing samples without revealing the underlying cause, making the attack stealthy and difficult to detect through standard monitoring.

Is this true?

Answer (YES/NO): YES